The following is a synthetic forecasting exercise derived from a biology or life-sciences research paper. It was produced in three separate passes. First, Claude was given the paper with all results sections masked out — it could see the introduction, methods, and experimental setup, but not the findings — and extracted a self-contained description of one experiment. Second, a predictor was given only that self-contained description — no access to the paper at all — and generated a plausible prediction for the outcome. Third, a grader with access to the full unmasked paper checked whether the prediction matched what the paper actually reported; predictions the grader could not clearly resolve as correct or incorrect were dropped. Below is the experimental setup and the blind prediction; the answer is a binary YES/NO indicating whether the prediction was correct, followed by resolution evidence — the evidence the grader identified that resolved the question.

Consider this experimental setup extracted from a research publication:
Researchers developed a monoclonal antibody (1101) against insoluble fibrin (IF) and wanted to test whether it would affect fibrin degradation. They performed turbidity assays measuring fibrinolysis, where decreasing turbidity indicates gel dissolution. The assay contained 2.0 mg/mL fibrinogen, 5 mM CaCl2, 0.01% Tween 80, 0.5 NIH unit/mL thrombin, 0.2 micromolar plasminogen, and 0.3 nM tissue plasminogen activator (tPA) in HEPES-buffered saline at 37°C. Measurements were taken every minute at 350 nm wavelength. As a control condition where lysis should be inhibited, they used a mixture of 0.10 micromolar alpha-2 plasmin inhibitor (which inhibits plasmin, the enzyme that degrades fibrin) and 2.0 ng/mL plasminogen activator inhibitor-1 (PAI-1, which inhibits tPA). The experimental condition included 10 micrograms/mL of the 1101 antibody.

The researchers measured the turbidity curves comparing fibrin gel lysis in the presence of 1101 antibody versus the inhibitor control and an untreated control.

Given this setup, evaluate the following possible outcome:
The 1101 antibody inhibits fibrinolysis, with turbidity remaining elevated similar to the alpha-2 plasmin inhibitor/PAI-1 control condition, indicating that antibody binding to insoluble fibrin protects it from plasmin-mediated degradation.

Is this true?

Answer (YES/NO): NO